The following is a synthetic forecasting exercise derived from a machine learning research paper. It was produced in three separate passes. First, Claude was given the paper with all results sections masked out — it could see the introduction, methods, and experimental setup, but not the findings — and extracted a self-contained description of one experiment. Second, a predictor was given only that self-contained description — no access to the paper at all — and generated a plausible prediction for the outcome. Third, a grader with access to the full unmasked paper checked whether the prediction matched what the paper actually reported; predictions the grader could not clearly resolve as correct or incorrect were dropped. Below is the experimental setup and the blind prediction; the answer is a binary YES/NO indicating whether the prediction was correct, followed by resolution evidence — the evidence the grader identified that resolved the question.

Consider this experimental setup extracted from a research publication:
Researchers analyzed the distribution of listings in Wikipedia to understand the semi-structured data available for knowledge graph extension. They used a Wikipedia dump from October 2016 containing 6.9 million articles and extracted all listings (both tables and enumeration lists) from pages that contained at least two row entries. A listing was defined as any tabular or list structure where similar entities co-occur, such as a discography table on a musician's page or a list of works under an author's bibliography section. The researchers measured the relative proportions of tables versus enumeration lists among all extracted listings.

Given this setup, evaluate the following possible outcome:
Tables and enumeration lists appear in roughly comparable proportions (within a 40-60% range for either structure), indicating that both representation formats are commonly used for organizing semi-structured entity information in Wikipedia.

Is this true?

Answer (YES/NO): NO